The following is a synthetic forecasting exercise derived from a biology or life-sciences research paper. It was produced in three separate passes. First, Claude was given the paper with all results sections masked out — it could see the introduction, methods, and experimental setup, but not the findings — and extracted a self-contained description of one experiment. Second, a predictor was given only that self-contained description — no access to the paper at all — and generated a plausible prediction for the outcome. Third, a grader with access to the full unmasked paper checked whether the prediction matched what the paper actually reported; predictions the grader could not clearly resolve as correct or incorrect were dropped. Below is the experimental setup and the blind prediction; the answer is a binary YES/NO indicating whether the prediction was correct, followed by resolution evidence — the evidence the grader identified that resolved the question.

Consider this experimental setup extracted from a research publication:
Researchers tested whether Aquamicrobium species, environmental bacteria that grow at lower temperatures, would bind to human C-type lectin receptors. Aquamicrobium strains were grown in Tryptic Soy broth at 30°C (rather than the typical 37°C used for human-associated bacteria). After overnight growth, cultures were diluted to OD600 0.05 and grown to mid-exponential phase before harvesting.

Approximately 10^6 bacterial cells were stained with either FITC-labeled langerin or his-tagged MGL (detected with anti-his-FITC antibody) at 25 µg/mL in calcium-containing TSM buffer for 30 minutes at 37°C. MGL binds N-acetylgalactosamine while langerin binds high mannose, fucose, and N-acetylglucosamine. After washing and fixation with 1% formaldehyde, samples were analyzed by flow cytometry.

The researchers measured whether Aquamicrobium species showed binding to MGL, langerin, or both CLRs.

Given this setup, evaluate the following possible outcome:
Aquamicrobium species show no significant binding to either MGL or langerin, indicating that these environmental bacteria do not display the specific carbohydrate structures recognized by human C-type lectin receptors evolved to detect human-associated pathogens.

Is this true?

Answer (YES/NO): NO